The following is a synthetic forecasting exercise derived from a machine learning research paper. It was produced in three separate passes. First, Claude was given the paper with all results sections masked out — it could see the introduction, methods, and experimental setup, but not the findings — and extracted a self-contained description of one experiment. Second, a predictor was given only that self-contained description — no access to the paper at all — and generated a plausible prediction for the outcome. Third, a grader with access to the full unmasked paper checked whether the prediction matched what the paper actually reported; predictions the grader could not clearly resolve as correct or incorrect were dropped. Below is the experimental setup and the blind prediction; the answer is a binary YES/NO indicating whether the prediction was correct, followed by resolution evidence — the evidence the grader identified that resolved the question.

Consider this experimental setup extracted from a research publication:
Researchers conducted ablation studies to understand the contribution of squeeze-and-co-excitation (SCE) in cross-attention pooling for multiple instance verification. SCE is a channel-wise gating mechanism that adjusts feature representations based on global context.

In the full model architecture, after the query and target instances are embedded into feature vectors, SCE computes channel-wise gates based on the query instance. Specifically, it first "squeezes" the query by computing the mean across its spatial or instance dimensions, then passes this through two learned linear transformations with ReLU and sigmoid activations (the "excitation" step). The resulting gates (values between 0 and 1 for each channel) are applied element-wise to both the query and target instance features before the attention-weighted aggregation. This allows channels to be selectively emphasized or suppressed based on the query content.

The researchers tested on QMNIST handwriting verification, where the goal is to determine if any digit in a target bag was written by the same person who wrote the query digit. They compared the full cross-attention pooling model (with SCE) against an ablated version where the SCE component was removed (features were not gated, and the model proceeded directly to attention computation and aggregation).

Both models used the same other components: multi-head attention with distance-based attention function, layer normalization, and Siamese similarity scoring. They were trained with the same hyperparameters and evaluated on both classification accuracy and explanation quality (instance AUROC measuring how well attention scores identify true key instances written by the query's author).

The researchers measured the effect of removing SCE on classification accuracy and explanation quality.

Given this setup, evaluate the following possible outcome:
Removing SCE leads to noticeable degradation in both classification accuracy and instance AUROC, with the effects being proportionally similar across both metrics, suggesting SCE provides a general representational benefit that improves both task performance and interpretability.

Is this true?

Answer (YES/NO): NO